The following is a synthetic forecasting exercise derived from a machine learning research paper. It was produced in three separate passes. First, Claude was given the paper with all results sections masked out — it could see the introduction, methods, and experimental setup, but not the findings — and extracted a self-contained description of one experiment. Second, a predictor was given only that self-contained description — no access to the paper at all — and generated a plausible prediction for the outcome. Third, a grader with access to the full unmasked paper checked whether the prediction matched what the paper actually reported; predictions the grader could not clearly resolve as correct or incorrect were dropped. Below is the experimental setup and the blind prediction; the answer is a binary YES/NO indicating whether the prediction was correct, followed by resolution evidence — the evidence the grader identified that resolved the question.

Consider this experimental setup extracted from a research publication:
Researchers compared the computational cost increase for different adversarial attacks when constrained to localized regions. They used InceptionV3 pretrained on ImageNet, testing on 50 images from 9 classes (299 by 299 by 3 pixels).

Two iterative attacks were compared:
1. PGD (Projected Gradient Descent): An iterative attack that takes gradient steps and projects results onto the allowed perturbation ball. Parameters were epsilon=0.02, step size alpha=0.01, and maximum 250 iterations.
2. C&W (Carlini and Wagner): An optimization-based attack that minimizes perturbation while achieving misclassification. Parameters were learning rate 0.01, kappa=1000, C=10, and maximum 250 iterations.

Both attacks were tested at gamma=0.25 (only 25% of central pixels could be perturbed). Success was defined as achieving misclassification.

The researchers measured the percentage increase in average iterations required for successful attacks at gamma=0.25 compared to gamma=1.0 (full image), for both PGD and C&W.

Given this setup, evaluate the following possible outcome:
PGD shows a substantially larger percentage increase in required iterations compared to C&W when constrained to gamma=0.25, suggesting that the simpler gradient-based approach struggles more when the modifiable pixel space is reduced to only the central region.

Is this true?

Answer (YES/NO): YES